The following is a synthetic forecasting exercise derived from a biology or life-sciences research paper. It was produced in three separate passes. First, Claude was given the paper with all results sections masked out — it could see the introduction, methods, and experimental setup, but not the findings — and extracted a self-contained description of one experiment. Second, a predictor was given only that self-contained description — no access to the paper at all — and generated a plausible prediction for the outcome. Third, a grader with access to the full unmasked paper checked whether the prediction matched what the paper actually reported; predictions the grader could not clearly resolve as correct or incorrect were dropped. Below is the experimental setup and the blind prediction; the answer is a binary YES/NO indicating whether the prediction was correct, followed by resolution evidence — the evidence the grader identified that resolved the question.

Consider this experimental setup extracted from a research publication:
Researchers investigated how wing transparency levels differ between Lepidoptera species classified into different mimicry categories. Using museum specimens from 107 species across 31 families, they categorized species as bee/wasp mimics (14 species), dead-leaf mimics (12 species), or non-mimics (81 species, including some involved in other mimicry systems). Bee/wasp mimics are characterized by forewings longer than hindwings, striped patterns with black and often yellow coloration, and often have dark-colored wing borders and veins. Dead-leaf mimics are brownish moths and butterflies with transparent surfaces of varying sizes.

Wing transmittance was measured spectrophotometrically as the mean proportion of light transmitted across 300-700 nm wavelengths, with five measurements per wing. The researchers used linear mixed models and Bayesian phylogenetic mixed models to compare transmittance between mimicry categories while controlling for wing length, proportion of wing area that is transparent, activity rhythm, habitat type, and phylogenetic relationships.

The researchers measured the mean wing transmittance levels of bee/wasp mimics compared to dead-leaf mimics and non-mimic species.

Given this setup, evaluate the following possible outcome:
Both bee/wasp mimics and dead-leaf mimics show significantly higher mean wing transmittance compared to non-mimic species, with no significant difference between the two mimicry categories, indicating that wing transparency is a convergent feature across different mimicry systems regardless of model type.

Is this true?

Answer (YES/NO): NO